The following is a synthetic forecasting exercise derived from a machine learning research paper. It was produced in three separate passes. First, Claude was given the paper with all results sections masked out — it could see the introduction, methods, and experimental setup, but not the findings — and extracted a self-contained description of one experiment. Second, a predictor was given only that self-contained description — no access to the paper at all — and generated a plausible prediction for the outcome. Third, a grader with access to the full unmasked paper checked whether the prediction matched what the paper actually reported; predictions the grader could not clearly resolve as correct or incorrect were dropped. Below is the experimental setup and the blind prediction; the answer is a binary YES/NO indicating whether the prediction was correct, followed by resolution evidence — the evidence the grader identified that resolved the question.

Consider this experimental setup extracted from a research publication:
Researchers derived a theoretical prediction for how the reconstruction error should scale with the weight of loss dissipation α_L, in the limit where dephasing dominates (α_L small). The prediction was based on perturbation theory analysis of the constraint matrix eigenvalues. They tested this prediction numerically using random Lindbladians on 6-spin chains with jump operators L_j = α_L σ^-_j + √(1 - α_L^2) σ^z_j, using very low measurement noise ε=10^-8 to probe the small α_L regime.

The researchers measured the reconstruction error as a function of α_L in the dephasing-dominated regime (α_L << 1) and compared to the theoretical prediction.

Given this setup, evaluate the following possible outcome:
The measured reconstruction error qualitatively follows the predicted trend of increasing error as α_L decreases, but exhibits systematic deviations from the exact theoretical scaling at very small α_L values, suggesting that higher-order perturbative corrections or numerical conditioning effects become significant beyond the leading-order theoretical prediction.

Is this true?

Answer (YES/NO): NO